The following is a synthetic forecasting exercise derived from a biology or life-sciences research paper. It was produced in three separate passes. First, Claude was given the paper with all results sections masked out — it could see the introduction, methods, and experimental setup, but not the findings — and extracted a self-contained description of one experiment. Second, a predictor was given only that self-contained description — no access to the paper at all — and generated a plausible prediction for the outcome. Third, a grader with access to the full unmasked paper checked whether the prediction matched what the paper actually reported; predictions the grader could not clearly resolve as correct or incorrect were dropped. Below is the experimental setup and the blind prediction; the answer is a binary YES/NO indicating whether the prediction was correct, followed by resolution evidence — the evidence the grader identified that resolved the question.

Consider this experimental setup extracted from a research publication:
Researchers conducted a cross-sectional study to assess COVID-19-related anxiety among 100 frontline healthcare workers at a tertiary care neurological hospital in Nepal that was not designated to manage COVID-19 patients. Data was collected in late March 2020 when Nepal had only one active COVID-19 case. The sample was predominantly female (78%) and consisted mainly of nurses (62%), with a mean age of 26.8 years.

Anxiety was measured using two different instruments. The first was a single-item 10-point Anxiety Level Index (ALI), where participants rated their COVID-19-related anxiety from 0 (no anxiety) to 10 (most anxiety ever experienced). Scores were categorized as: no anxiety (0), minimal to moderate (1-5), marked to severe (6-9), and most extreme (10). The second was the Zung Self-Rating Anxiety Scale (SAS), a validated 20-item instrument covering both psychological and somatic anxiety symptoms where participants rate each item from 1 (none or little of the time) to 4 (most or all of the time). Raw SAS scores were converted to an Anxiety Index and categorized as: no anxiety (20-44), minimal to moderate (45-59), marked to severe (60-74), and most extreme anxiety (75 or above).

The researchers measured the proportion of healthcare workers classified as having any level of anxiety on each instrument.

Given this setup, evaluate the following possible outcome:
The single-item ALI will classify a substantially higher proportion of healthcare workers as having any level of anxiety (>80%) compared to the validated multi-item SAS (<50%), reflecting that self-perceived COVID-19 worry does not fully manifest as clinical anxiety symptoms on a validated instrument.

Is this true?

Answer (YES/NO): YES